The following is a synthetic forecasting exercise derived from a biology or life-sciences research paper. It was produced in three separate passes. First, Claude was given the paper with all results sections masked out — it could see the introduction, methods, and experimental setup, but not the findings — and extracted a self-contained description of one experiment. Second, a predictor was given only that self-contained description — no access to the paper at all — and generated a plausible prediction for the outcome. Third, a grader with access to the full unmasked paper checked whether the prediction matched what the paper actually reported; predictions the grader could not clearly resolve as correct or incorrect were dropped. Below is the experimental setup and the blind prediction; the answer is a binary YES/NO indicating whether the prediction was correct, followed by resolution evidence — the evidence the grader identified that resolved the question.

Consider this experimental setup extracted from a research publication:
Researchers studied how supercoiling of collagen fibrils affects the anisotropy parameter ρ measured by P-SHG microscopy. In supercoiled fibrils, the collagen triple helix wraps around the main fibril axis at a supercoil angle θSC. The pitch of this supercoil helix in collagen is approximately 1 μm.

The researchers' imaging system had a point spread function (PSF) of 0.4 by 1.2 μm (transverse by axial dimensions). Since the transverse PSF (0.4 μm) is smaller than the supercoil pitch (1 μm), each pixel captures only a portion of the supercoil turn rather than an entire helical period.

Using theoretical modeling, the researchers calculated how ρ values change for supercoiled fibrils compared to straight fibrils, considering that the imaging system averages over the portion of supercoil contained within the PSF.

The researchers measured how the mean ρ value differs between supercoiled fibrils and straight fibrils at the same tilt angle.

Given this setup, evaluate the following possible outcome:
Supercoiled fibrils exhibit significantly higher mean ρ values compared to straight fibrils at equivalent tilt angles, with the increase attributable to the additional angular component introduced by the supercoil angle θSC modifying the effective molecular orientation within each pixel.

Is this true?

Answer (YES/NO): YES